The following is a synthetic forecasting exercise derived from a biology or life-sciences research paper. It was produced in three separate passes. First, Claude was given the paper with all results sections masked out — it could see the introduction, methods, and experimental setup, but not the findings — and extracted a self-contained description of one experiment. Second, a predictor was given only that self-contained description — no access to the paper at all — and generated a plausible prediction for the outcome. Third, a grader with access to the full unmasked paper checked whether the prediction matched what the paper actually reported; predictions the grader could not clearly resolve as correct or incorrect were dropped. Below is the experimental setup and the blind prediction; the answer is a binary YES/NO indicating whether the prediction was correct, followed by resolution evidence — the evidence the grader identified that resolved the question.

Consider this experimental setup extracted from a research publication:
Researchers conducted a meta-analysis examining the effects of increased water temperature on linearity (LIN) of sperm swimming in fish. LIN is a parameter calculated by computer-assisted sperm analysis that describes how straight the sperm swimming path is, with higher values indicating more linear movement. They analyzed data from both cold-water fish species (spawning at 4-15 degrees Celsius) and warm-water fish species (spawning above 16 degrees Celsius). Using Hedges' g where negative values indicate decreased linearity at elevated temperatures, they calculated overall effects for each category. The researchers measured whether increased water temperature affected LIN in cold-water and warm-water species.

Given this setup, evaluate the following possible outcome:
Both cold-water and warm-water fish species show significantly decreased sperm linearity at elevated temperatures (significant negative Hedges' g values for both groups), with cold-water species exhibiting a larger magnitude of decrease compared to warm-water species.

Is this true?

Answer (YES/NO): NO